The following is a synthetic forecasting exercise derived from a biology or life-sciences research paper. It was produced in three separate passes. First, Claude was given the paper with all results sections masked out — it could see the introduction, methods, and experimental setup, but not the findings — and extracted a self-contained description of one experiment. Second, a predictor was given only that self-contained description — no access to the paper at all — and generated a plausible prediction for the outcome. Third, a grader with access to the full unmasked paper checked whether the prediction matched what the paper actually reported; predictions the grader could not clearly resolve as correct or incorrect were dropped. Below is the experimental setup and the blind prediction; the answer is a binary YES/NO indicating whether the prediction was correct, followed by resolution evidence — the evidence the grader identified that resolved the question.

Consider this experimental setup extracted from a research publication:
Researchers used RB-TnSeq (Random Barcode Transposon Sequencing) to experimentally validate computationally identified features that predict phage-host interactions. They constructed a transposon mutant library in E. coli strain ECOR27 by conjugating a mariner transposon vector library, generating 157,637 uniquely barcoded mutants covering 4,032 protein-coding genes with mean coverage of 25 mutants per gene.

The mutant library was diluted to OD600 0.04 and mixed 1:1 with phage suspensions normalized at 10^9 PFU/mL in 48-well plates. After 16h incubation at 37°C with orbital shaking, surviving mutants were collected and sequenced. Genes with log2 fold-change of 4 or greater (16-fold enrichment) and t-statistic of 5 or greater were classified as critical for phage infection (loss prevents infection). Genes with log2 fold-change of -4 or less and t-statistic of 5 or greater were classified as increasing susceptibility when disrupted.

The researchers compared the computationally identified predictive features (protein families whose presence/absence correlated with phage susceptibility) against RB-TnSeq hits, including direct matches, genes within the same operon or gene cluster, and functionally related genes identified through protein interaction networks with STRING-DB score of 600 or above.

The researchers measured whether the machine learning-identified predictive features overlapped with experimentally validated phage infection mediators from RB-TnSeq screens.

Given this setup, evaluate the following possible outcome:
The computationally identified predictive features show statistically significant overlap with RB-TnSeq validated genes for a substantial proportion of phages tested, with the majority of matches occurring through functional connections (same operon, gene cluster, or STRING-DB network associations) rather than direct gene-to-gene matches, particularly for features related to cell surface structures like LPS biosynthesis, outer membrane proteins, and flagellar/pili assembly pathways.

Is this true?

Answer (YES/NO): NO